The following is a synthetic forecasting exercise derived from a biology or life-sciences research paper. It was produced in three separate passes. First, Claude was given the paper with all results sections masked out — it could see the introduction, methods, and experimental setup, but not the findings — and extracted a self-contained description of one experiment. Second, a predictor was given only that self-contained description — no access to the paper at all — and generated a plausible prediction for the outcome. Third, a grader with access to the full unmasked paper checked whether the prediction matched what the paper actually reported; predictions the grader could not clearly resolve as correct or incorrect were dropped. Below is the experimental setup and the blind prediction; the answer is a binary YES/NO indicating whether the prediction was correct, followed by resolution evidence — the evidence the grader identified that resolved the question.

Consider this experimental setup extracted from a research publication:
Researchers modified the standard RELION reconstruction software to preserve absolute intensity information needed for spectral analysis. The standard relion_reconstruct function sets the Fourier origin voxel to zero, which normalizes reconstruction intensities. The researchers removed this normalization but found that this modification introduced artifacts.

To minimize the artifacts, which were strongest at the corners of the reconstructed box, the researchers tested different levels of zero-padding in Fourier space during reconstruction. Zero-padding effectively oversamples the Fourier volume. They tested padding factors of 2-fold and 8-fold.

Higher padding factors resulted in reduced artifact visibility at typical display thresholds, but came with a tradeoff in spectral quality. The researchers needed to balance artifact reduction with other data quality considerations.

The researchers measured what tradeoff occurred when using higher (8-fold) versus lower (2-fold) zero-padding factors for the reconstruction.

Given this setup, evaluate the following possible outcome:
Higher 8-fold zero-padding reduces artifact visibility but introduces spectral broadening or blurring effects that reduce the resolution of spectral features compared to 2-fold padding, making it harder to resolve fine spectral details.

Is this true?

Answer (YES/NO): NO